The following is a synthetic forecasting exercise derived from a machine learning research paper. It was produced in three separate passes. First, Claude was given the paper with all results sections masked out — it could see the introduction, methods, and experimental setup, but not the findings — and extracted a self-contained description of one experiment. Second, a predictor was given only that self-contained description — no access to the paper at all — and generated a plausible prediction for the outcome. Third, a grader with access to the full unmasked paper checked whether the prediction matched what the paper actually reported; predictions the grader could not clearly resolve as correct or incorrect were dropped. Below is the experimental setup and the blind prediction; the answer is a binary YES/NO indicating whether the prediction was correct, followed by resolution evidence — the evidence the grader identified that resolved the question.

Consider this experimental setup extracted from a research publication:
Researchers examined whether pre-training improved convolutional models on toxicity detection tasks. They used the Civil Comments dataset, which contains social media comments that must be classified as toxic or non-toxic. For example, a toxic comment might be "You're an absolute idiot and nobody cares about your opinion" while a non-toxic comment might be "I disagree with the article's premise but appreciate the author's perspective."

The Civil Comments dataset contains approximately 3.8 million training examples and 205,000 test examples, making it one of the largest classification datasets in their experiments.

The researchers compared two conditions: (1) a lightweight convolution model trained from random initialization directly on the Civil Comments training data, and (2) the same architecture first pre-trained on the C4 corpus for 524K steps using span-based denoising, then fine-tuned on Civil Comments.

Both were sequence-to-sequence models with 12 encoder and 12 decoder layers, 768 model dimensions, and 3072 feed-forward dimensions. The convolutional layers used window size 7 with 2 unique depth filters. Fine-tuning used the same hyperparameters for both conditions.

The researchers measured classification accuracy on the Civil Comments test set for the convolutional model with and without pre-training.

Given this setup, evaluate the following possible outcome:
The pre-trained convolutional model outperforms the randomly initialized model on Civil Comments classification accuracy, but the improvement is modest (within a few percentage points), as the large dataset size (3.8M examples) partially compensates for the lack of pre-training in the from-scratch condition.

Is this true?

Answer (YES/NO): YES